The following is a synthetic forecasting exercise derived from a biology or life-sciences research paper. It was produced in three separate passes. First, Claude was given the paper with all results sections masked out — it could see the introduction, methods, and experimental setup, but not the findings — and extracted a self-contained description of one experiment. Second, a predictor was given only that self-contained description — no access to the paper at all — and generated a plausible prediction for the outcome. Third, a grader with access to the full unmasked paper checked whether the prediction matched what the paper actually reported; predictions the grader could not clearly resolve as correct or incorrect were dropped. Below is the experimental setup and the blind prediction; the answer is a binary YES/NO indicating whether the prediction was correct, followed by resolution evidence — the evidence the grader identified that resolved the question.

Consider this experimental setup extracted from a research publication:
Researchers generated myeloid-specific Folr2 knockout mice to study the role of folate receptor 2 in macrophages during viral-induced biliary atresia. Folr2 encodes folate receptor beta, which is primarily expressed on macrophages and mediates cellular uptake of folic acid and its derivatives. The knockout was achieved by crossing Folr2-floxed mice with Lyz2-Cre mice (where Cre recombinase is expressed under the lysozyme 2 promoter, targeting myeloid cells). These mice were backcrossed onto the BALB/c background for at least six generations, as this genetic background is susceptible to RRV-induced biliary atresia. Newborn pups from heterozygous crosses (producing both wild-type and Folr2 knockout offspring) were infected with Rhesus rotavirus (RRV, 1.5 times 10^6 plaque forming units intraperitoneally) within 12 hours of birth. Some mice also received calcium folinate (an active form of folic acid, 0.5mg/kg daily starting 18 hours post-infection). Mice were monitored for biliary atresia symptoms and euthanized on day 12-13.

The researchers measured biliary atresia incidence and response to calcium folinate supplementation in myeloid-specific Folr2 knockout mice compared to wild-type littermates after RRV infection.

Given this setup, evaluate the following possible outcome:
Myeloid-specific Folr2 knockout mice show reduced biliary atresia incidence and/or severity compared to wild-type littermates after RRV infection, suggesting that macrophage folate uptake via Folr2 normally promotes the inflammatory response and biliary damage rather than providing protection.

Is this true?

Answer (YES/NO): NO